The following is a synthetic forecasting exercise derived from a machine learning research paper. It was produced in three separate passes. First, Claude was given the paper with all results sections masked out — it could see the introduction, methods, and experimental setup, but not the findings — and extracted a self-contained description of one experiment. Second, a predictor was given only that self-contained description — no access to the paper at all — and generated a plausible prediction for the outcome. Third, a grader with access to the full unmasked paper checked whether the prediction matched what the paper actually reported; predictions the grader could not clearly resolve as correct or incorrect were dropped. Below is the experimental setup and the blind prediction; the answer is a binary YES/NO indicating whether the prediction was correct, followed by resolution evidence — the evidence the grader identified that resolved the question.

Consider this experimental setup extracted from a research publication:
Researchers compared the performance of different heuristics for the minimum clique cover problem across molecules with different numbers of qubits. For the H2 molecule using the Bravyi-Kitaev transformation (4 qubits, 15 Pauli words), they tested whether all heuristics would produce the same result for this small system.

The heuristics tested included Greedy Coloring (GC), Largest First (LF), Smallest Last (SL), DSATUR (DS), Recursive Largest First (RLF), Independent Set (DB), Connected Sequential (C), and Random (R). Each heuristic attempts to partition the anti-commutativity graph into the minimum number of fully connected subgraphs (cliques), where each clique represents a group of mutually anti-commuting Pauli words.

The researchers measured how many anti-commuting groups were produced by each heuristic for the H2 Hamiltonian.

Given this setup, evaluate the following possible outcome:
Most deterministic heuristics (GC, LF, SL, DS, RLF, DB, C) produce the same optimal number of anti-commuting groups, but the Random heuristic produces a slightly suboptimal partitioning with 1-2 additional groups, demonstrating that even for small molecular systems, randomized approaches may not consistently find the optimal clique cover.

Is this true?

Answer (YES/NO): NO